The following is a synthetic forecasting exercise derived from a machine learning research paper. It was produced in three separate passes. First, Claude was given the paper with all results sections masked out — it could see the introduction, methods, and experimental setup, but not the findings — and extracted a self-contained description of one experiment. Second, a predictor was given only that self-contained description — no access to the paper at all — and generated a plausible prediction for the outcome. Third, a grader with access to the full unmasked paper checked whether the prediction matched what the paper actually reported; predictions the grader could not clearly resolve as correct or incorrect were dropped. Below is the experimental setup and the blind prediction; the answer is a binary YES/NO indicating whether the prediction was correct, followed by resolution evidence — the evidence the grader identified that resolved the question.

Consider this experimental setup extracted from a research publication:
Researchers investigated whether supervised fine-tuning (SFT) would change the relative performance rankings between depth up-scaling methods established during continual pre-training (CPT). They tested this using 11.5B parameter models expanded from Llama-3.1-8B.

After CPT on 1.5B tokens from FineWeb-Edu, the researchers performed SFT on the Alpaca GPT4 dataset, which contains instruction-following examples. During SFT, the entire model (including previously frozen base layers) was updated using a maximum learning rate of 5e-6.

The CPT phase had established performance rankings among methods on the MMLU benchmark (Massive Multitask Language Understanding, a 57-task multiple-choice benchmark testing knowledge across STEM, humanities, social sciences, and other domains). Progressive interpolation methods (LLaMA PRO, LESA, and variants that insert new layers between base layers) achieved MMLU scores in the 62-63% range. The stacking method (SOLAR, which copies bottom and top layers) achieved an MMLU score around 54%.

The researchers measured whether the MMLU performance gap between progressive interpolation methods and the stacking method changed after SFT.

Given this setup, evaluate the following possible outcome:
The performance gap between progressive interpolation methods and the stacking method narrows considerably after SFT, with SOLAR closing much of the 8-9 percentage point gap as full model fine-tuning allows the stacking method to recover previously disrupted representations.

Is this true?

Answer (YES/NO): NO